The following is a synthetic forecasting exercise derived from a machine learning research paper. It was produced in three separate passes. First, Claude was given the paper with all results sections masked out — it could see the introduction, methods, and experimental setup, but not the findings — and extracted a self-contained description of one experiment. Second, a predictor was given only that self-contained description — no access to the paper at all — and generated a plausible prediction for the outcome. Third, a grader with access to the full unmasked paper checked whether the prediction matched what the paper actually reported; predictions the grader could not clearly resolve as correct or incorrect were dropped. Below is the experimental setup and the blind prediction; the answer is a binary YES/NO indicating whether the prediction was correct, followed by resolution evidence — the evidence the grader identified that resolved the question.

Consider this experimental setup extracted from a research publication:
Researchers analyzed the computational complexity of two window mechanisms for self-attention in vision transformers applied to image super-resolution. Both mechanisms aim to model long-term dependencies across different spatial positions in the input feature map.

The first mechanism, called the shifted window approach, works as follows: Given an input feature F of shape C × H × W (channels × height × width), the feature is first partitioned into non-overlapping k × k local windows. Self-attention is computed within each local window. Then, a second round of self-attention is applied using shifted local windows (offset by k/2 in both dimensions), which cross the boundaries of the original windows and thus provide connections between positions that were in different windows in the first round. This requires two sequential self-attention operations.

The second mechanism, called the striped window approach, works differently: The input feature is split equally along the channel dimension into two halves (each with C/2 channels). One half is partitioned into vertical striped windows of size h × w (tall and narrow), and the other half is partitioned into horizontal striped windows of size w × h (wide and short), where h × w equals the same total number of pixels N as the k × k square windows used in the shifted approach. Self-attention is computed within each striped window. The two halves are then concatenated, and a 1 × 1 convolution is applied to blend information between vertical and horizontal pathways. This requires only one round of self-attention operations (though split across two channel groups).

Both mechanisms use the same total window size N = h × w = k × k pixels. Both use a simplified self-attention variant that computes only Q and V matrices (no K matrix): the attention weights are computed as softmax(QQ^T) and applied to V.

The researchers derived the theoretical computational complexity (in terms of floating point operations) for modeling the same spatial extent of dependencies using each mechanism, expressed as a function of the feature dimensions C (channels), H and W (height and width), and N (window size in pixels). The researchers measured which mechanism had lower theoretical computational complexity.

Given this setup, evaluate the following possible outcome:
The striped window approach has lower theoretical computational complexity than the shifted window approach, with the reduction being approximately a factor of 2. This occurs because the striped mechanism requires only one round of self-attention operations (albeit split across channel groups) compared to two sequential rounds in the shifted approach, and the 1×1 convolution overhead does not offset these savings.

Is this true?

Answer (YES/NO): NO